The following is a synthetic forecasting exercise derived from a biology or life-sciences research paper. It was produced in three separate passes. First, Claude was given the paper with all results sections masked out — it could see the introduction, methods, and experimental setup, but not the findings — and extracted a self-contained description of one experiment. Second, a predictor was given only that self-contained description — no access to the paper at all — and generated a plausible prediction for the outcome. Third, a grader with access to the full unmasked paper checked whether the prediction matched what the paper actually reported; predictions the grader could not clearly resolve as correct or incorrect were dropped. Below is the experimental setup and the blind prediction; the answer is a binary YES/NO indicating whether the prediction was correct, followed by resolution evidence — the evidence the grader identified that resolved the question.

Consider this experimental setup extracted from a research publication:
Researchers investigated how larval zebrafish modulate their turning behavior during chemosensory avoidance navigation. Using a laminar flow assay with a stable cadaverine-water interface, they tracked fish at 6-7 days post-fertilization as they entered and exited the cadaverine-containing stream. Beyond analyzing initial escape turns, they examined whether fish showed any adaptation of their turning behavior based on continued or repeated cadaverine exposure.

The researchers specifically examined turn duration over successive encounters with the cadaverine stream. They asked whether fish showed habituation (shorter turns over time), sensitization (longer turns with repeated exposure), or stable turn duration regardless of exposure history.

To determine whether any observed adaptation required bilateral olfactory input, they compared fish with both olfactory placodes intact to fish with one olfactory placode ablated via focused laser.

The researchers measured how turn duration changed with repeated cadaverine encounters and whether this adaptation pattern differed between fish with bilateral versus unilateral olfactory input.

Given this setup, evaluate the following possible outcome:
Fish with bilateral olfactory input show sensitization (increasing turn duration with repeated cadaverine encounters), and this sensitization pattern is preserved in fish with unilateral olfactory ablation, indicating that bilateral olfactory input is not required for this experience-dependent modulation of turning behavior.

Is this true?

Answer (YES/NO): NO